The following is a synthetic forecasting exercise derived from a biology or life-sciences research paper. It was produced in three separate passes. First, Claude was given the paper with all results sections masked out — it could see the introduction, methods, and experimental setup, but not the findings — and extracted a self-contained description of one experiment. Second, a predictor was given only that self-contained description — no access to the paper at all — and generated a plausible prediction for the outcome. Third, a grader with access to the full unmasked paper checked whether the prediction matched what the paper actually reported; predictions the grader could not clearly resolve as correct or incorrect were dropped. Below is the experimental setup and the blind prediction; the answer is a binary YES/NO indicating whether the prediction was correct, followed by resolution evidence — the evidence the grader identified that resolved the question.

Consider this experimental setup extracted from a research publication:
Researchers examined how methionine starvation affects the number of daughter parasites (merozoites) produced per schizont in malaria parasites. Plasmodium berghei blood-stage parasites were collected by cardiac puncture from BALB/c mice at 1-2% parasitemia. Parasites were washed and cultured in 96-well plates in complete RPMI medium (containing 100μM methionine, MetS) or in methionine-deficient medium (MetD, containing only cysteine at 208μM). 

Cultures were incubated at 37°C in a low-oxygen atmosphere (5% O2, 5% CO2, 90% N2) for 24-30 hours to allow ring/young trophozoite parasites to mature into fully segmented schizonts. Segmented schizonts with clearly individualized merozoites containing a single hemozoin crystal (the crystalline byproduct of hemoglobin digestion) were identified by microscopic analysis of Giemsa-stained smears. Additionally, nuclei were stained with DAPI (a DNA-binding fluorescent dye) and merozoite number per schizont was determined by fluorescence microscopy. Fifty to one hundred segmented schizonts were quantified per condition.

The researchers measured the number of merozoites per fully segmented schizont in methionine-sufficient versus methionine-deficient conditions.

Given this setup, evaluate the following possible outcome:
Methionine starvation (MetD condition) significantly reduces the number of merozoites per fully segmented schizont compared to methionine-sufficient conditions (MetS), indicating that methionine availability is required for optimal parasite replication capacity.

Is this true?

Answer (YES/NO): YES